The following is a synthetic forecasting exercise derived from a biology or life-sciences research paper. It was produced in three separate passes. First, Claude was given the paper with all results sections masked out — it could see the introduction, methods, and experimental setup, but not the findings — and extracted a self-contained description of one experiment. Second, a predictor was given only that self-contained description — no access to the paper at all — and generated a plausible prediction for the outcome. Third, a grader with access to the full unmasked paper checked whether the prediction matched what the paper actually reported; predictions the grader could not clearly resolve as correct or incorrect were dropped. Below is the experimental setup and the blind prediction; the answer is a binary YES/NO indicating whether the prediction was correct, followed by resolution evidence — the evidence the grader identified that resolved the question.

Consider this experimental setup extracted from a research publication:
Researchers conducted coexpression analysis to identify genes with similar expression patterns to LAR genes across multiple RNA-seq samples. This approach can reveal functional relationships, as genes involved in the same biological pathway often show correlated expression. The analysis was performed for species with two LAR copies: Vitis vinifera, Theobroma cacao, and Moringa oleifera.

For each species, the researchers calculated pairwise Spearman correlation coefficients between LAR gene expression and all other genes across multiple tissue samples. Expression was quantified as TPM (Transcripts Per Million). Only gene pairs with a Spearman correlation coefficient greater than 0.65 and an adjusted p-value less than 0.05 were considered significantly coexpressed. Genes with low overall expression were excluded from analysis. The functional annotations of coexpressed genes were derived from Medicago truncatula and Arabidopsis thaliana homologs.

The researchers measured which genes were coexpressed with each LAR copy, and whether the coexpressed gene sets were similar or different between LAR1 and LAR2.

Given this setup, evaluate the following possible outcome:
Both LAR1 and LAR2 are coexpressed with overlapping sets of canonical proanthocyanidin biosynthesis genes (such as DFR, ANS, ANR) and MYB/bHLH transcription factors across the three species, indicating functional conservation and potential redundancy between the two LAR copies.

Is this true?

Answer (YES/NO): NO